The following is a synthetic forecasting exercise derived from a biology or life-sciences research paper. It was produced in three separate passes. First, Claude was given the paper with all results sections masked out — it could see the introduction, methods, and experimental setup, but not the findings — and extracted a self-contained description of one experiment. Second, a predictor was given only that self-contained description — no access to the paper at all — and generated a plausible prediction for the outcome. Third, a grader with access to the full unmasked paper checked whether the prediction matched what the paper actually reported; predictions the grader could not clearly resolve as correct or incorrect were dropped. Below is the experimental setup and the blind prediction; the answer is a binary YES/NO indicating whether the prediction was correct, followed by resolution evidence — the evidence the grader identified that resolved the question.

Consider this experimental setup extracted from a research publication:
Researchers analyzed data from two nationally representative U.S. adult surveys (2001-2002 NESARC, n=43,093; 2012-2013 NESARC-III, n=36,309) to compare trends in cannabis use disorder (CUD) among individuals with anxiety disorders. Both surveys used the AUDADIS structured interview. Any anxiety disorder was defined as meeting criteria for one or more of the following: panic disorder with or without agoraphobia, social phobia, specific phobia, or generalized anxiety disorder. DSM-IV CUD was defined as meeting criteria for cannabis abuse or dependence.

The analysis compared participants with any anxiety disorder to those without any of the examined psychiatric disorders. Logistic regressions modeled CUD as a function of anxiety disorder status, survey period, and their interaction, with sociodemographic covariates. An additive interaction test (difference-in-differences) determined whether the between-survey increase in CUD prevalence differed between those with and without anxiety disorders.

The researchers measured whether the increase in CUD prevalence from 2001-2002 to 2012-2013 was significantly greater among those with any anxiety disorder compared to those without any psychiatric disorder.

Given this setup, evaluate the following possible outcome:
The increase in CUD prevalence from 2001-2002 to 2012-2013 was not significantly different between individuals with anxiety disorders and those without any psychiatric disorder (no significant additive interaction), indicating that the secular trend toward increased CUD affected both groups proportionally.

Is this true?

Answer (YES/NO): NO